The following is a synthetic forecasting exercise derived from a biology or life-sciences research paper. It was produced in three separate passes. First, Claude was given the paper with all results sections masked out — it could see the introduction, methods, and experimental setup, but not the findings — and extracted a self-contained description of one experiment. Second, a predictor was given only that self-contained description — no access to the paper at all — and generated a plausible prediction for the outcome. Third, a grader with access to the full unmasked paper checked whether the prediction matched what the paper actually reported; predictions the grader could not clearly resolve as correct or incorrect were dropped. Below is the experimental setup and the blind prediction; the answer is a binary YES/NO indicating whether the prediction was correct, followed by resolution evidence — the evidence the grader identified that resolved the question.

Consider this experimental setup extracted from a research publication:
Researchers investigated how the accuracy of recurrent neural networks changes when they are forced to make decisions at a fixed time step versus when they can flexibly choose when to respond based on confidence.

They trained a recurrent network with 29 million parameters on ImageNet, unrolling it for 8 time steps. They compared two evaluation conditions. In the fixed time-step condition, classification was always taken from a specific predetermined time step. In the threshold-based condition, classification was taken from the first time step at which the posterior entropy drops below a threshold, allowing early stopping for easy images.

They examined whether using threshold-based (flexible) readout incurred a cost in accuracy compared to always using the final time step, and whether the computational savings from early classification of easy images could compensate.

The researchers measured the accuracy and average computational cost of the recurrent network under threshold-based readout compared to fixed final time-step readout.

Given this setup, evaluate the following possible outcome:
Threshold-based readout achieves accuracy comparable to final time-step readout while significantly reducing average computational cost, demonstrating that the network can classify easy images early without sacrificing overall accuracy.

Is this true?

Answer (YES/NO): NO